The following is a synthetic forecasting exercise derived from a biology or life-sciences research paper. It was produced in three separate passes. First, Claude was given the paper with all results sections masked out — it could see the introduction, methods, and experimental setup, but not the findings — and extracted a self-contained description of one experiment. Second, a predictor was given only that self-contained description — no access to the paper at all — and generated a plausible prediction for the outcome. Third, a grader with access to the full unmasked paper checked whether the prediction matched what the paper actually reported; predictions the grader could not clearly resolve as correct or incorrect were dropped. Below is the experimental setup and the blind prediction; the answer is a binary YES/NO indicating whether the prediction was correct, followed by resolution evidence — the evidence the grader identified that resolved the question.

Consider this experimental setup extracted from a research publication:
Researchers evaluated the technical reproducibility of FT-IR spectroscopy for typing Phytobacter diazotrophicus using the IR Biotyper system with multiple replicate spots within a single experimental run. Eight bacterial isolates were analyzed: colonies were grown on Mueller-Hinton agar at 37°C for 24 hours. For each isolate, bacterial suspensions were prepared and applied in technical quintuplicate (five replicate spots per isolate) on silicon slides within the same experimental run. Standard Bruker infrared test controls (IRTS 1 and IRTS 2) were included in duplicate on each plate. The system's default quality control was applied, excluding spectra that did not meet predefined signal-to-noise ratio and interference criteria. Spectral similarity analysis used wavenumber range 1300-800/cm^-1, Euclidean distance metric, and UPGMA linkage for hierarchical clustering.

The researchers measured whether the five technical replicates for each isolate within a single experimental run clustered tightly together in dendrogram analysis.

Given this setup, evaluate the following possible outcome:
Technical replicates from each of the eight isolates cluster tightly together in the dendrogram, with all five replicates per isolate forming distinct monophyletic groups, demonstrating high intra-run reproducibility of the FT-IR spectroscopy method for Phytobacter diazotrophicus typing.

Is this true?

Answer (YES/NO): NO